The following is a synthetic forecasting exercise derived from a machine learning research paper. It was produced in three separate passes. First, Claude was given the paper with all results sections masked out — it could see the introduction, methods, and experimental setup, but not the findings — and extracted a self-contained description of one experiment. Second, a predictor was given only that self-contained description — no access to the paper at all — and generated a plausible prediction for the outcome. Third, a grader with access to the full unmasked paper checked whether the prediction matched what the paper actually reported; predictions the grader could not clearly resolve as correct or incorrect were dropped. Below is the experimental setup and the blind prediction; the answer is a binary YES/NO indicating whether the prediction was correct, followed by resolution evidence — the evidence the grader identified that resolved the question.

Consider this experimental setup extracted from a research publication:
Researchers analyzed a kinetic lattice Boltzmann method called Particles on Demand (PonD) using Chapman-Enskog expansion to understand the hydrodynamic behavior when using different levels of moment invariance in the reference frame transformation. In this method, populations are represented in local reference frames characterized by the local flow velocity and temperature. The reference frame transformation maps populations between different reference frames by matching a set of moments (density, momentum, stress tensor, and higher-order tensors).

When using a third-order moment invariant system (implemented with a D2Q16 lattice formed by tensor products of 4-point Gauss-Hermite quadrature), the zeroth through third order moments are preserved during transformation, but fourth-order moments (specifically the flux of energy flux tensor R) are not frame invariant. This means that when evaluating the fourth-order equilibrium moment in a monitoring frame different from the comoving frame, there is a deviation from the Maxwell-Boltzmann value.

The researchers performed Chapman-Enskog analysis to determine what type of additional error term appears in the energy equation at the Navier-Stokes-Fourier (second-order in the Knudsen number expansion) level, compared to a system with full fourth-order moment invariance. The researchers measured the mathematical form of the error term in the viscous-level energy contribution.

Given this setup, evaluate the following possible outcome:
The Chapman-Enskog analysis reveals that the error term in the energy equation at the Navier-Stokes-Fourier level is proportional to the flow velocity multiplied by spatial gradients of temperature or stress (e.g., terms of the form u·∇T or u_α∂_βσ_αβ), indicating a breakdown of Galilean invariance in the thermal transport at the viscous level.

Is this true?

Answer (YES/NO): NO